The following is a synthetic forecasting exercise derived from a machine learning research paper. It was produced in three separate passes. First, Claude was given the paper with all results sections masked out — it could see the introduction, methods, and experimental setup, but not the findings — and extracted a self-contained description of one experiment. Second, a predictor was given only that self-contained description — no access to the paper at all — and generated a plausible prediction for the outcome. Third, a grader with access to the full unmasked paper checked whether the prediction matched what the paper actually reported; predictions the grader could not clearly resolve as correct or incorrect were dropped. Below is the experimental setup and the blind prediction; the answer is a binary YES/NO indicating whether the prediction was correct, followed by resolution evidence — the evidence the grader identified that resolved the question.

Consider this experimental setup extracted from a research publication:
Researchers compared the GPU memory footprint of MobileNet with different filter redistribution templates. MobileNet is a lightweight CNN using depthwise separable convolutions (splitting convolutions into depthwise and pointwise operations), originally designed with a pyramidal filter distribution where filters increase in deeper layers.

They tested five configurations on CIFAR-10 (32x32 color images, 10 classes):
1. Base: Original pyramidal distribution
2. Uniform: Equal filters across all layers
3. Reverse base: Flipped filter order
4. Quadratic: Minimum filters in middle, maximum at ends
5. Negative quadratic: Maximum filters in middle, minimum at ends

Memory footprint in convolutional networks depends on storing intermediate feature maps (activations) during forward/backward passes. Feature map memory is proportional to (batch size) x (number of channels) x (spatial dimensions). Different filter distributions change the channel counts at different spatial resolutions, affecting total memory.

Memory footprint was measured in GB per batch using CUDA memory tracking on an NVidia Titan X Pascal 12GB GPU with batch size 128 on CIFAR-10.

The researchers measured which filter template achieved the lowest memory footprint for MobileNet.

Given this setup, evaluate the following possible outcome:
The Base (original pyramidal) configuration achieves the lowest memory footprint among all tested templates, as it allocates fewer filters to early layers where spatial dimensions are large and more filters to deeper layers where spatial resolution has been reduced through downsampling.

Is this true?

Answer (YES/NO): NO